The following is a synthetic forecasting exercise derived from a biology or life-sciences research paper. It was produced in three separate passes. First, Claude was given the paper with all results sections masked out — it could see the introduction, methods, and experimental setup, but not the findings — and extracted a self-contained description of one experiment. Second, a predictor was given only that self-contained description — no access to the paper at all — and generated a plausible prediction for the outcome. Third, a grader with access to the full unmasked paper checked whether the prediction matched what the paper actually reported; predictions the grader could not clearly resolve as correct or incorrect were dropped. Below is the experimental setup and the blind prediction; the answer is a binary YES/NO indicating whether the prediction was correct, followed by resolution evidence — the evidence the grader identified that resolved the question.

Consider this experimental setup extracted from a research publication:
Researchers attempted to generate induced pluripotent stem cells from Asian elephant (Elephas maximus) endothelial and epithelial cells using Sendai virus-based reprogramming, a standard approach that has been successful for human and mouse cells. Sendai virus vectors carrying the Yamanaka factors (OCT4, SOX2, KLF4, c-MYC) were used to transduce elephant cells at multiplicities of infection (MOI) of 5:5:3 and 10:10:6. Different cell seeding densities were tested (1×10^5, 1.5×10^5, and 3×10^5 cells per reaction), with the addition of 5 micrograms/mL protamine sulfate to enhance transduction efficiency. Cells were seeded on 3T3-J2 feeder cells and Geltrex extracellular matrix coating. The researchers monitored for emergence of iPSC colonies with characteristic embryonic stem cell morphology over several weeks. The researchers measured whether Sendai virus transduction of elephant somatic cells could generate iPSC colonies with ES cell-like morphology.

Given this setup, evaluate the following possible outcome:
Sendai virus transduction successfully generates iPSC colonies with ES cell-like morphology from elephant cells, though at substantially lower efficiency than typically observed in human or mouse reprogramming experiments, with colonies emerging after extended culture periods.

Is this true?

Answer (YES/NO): NO